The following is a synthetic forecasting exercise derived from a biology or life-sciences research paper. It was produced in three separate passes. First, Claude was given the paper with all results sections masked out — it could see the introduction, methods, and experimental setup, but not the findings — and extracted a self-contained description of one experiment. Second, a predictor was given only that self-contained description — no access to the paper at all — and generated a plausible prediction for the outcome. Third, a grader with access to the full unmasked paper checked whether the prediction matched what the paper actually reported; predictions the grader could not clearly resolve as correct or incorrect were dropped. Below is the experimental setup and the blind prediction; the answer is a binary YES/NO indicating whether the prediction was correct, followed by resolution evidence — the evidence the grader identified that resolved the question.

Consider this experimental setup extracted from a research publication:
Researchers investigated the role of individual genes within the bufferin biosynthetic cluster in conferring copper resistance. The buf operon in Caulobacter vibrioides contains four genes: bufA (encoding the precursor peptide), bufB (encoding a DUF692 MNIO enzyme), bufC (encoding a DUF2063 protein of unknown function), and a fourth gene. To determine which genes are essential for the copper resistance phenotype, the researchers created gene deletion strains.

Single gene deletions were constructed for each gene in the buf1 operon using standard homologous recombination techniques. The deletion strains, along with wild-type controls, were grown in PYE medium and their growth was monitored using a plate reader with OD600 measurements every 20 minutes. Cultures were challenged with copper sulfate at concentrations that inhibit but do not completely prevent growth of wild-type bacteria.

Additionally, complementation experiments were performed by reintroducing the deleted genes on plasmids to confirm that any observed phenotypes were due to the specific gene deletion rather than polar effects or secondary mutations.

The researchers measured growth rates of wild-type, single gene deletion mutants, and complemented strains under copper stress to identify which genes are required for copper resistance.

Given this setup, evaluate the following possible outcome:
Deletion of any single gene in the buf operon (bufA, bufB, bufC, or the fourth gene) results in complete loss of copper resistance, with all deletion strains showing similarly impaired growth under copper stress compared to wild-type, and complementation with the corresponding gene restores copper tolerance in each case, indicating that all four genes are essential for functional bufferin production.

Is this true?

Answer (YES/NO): NO